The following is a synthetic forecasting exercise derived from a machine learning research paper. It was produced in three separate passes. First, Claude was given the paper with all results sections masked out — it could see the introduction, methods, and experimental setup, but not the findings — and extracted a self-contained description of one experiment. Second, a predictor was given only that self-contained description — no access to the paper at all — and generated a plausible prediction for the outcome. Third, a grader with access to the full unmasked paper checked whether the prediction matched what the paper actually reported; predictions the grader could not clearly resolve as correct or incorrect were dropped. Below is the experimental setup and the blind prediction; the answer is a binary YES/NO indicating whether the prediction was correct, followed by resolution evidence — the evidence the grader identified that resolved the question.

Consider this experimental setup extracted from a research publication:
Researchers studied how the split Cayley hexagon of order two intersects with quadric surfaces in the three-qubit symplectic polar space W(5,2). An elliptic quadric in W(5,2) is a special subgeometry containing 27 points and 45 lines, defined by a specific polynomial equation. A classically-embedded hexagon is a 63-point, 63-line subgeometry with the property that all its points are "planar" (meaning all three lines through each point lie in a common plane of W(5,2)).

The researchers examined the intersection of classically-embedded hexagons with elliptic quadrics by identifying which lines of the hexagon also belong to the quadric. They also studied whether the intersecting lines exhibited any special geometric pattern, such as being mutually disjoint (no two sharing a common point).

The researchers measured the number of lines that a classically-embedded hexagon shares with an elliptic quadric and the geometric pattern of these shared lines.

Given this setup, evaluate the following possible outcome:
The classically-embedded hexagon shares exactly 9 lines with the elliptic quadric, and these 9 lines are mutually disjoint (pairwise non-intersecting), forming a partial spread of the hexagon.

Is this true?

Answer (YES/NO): YES